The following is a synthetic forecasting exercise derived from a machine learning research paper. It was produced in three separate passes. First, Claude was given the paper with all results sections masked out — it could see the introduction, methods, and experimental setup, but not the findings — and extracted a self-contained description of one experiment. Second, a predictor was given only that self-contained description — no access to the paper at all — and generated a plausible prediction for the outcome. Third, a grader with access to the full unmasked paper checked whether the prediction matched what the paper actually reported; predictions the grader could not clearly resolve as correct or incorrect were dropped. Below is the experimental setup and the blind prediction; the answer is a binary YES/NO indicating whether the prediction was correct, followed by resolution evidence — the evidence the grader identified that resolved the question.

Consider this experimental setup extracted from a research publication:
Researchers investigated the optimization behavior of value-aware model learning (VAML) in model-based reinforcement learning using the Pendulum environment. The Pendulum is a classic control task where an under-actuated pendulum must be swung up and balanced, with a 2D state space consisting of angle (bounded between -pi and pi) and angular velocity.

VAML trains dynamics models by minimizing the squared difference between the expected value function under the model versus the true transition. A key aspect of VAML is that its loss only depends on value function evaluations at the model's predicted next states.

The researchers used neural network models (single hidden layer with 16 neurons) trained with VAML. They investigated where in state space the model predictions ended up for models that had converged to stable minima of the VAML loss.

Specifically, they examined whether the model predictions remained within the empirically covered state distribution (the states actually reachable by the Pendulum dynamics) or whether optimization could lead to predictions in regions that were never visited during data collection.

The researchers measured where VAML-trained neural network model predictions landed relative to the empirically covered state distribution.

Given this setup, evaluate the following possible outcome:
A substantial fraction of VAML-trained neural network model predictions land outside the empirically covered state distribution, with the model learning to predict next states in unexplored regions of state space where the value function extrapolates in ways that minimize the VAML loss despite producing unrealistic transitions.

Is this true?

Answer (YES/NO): YES